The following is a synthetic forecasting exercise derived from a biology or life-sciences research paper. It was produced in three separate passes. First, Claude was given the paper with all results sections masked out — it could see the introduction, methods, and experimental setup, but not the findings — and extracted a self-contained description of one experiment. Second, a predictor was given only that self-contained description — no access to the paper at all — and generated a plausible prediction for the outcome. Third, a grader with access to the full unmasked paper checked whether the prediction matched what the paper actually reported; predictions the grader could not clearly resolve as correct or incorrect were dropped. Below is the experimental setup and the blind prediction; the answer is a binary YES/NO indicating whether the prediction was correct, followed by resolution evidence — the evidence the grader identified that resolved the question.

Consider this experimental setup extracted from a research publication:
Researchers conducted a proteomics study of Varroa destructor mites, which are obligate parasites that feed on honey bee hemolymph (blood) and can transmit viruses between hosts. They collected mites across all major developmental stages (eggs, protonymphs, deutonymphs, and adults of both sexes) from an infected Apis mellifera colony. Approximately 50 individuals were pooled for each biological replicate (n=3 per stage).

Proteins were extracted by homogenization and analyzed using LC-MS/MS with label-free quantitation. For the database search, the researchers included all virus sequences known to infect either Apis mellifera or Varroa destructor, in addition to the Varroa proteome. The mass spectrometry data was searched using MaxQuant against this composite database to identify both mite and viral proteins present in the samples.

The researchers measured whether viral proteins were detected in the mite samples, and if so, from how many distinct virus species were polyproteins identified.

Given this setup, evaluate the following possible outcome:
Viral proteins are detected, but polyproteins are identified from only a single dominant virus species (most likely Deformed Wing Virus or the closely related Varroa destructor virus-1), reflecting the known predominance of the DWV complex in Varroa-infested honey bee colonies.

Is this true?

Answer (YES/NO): NO